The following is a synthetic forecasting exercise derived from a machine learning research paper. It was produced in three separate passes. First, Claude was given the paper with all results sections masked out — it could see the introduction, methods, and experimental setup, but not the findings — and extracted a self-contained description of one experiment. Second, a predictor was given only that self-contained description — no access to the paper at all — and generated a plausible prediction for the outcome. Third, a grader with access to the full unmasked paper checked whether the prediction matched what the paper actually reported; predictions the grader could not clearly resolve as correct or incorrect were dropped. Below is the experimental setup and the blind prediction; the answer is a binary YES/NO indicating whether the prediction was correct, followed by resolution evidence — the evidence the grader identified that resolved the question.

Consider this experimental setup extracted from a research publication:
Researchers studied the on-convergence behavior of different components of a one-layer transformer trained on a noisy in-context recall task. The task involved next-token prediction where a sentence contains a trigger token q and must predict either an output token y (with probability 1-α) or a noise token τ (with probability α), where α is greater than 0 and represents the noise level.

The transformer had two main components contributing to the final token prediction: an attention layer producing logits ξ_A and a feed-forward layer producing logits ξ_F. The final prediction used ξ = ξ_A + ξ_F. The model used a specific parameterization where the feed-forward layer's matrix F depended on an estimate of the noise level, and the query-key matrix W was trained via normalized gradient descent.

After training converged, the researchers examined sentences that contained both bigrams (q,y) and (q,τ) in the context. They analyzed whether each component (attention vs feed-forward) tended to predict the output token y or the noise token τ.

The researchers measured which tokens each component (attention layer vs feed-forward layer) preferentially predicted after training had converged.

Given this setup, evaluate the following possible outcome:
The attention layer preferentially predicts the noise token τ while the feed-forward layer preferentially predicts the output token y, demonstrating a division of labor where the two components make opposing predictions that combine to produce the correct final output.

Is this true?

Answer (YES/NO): NO